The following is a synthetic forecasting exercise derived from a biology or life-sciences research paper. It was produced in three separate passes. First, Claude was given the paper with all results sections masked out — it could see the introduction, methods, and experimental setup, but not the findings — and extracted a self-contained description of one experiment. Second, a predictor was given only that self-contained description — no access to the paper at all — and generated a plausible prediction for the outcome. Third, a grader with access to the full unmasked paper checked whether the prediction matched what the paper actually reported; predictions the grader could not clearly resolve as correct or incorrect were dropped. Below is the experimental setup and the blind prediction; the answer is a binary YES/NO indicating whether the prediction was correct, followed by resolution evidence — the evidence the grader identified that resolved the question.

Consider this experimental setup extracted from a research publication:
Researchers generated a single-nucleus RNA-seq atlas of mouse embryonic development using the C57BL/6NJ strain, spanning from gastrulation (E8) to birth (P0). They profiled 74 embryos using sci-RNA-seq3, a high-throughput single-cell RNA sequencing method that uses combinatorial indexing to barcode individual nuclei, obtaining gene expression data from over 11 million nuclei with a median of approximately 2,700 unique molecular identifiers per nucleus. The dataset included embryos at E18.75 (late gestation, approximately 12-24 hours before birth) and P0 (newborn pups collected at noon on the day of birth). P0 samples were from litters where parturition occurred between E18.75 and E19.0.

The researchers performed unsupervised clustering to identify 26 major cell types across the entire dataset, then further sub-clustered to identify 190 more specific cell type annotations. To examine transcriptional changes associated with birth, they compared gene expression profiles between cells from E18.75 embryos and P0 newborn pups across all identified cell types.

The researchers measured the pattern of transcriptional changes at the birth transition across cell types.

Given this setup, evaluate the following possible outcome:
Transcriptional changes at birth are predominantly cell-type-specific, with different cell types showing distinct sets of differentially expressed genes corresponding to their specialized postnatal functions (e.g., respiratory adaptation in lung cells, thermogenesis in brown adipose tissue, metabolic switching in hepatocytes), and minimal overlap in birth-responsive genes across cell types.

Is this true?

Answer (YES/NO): YES